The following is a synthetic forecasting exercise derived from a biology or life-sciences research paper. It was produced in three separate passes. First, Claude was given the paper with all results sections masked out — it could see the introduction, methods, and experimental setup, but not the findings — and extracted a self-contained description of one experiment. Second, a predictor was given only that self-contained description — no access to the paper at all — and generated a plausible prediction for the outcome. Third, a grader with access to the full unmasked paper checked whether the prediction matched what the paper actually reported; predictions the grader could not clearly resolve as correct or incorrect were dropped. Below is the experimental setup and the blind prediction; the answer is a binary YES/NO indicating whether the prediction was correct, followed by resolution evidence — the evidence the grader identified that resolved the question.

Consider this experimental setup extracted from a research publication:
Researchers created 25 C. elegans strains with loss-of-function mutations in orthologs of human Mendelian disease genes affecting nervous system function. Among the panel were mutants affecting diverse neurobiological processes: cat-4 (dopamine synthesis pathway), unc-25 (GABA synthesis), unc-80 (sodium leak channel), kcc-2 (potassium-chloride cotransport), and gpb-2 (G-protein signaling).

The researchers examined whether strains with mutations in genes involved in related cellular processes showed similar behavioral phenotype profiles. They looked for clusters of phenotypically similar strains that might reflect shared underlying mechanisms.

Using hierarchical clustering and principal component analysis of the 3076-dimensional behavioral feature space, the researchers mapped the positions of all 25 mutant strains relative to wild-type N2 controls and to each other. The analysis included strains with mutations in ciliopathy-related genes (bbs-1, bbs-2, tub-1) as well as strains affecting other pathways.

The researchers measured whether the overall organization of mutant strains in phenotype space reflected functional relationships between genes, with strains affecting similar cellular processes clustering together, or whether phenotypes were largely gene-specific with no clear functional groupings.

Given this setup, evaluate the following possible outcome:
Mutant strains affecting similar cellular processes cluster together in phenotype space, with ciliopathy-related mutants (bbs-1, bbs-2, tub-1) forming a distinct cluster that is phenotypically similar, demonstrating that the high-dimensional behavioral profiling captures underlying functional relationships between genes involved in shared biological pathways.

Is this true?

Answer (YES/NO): YES